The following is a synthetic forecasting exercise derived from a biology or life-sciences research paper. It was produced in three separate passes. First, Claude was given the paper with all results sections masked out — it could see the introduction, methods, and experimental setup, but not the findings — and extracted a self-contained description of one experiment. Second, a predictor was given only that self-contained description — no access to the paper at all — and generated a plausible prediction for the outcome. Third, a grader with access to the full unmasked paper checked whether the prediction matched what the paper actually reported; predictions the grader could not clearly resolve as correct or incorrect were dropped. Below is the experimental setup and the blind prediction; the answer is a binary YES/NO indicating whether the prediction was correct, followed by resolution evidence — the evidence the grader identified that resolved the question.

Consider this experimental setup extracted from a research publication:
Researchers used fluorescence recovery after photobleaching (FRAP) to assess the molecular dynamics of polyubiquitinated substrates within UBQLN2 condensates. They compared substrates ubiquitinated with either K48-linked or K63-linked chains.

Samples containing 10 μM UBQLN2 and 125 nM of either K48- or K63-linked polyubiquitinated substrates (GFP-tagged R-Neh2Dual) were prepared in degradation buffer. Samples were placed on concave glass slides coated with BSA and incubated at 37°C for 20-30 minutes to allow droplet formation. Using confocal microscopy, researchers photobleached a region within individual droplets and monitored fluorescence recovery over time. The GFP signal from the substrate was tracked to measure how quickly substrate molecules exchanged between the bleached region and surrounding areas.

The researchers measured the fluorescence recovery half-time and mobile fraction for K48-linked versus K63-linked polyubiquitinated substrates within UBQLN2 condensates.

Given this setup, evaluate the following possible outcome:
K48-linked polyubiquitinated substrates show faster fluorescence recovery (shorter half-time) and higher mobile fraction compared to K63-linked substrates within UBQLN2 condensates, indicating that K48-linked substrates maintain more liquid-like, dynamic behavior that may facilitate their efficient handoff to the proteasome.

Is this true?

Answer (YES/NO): NO